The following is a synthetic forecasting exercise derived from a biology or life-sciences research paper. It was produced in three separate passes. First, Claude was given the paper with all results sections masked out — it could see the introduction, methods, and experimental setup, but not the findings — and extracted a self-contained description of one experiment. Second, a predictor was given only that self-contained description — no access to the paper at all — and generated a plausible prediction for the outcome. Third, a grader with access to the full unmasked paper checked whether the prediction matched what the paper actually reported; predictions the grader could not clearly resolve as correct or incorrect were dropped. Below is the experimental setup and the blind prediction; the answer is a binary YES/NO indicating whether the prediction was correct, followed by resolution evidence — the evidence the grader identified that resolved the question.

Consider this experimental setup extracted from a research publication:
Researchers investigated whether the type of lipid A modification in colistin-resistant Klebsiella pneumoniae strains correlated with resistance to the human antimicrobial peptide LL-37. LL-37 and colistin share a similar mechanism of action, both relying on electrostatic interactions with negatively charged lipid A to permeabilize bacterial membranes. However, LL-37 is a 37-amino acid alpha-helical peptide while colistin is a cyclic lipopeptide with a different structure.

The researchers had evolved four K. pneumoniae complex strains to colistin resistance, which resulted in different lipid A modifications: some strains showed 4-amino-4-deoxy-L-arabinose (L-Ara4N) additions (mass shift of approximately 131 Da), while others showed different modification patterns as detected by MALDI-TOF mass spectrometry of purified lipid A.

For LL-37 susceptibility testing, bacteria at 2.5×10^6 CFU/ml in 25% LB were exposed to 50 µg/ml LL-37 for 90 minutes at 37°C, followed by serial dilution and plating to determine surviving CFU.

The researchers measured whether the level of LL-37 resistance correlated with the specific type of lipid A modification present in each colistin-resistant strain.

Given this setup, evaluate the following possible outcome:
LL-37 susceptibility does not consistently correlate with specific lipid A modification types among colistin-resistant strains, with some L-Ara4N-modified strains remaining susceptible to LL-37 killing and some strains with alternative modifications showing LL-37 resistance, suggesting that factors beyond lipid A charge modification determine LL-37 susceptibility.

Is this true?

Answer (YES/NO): YES